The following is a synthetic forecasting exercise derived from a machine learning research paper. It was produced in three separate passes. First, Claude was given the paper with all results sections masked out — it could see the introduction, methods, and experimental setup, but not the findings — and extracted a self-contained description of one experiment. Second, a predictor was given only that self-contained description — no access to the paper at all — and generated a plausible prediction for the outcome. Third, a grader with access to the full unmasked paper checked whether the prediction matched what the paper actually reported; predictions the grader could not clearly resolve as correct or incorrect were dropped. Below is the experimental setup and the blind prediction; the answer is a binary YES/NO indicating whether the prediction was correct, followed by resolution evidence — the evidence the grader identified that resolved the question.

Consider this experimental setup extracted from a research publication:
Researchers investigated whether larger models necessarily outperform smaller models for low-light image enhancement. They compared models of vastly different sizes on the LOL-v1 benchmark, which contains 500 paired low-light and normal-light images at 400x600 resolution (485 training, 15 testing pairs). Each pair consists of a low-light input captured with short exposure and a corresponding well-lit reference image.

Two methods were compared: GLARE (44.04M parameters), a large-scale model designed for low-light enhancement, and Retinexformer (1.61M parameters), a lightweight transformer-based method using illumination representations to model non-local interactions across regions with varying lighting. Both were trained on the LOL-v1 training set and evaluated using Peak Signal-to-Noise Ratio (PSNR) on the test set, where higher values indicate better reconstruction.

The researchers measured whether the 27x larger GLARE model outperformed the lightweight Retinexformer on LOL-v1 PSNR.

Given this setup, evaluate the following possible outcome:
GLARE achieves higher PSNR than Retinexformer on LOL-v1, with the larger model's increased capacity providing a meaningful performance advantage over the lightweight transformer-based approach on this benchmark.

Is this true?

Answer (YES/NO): YES